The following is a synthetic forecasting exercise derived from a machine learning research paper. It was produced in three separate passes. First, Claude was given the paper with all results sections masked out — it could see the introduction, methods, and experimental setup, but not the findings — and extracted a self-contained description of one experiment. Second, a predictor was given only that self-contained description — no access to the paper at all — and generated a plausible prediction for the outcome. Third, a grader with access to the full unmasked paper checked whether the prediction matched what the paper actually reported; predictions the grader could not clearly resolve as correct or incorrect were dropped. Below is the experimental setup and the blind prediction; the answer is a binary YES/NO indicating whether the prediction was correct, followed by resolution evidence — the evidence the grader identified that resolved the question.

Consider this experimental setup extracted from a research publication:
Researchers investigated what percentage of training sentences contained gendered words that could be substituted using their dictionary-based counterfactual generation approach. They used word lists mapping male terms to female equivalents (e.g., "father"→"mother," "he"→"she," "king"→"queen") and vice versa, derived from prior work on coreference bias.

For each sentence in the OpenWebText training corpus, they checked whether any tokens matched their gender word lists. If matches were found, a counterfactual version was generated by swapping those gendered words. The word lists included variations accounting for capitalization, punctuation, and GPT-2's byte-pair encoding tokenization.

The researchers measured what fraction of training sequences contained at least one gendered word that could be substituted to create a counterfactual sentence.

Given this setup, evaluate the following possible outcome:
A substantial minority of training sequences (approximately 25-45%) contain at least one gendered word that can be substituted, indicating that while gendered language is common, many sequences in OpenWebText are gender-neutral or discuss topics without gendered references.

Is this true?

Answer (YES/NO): NO